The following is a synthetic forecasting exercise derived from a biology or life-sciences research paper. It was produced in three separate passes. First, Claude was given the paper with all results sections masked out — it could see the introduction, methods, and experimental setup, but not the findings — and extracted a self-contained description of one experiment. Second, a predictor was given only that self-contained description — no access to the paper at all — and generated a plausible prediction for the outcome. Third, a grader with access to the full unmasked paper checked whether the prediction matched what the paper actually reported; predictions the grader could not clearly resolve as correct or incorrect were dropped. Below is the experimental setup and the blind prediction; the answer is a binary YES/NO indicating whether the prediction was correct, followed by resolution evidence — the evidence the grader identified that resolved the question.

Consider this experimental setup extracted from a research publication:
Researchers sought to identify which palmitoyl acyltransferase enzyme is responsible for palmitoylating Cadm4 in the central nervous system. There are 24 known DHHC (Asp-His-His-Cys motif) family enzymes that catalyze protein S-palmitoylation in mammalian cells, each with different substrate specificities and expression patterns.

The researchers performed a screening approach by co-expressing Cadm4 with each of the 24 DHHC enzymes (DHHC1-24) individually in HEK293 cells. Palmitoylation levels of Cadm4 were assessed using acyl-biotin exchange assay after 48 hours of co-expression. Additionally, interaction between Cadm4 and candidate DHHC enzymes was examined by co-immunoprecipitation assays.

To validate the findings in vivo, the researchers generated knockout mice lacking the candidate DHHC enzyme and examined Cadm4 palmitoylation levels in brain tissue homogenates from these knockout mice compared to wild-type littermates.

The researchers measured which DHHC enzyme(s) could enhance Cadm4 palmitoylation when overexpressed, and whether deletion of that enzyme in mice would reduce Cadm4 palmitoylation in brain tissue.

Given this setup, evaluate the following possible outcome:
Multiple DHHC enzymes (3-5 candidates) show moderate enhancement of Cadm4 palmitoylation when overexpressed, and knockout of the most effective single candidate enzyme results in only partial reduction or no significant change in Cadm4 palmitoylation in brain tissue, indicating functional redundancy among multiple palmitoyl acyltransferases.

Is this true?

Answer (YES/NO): NO